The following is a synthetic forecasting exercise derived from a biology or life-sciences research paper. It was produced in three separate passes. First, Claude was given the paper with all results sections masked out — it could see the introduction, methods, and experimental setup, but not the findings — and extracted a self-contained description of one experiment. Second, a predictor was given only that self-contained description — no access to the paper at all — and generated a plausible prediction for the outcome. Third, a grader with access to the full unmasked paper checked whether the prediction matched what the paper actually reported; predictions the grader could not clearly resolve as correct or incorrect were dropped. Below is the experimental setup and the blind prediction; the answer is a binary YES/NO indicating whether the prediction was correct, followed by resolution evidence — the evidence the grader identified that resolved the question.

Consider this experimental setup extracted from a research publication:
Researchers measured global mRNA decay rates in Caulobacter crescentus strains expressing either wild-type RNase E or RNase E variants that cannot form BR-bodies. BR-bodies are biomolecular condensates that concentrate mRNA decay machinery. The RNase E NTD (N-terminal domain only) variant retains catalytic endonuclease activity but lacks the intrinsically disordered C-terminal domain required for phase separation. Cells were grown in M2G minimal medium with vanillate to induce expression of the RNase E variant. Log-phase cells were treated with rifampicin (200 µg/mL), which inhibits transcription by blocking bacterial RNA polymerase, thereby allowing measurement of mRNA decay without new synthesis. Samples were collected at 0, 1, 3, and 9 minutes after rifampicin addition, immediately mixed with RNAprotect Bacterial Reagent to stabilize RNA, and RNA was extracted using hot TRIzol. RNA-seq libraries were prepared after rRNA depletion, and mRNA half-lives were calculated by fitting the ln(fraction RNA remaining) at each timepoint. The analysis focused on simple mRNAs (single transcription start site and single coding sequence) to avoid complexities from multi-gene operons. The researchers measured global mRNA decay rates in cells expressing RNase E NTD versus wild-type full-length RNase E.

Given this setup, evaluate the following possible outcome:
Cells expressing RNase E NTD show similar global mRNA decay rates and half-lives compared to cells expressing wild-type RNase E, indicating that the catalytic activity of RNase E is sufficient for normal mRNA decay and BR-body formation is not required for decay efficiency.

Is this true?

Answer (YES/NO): NO